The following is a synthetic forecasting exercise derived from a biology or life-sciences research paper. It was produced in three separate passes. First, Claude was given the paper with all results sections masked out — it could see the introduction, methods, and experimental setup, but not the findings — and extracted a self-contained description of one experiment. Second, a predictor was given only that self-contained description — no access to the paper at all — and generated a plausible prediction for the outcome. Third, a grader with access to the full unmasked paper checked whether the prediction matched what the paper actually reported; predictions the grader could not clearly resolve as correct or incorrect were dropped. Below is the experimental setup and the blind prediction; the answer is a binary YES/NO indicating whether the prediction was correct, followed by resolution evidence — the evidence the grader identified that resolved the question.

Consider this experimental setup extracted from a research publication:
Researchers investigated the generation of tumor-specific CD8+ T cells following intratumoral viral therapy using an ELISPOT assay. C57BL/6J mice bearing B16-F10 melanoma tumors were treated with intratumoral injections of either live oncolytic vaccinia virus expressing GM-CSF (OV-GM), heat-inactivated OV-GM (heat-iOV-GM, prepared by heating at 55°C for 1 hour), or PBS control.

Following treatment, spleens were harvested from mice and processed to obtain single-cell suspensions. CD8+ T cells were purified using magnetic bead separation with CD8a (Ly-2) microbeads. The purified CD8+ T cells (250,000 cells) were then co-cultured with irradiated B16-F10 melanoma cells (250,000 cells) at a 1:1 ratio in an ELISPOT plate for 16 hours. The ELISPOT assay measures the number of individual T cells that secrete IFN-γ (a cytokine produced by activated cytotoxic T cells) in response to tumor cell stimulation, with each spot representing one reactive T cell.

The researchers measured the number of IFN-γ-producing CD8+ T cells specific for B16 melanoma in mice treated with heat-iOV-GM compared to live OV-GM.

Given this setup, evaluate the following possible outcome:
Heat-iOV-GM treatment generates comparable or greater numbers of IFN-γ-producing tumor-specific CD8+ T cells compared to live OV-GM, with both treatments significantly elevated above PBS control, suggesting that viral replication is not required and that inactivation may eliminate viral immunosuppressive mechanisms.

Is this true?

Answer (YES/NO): YES